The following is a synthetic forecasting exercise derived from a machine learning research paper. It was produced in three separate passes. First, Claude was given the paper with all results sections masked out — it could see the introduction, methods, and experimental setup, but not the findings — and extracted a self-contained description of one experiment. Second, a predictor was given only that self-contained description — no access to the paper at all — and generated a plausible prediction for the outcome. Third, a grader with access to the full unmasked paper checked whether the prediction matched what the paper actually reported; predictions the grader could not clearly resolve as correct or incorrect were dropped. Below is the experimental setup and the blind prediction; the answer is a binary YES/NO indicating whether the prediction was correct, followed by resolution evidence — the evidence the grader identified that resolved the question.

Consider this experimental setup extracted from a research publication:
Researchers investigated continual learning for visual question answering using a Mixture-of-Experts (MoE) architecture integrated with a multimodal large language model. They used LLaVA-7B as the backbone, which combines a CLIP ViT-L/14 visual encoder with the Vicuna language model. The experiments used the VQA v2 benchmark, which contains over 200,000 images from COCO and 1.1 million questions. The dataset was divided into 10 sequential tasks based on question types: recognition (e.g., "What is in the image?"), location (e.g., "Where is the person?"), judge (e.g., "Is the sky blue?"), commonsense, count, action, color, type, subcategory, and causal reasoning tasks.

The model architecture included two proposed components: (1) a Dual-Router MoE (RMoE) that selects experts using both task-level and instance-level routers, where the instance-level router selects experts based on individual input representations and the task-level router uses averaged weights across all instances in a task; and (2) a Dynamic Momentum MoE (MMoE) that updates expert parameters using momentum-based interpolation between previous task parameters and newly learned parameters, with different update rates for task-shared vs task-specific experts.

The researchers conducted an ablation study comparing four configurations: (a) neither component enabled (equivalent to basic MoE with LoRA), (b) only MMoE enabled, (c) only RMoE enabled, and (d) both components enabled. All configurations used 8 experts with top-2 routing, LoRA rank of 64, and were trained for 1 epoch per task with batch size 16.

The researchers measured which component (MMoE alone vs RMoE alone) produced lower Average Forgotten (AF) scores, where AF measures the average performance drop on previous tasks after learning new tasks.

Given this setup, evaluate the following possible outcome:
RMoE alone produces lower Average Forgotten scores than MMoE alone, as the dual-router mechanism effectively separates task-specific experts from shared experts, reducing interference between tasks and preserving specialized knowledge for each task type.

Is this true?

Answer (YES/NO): NO